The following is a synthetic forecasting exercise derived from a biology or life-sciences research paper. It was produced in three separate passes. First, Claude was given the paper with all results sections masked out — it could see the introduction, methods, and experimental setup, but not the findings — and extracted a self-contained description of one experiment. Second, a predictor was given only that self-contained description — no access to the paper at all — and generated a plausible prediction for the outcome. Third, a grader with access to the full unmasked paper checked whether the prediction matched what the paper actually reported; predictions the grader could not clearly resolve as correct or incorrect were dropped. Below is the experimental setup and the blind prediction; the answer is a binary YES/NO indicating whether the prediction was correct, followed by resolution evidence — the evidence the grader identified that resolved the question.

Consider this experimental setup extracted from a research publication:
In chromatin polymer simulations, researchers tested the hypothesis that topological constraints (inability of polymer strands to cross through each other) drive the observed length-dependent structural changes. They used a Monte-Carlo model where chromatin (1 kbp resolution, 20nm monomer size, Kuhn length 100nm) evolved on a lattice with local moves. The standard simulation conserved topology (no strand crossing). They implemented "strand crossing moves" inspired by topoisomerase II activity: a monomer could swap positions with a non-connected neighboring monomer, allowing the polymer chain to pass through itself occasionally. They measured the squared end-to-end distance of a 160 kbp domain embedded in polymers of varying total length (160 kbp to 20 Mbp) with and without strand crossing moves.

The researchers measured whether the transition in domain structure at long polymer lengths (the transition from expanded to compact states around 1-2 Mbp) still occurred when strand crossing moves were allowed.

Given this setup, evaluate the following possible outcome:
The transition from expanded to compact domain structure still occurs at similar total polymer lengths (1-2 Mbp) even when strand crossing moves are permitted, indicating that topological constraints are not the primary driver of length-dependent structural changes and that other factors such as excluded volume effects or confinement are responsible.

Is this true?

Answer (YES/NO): NO